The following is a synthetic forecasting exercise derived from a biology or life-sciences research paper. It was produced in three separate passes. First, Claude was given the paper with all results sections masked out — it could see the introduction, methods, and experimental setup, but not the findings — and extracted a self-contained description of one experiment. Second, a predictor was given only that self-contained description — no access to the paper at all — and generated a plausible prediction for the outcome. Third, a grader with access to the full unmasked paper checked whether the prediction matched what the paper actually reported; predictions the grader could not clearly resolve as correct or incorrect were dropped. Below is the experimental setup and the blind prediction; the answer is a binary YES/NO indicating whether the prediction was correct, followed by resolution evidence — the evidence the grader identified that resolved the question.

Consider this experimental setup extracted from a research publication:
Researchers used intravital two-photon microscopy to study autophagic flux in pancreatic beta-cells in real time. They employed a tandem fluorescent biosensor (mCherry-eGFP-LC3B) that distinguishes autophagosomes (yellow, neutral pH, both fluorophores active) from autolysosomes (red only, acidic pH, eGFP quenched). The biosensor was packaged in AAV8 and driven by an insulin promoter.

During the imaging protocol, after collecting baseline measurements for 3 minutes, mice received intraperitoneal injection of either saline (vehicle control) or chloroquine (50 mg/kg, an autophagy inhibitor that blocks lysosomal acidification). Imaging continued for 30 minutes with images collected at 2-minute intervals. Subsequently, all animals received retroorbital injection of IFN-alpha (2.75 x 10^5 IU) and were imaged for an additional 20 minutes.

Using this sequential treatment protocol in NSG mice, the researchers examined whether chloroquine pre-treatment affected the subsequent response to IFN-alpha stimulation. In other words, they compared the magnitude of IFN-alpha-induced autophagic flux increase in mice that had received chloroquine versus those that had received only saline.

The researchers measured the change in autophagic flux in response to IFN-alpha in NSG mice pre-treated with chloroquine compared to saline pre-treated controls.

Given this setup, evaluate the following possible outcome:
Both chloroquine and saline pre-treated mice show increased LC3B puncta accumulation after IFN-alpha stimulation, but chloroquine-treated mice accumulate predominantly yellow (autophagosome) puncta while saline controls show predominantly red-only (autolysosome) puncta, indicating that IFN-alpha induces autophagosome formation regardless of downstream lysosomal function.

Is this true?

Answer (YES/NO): NO